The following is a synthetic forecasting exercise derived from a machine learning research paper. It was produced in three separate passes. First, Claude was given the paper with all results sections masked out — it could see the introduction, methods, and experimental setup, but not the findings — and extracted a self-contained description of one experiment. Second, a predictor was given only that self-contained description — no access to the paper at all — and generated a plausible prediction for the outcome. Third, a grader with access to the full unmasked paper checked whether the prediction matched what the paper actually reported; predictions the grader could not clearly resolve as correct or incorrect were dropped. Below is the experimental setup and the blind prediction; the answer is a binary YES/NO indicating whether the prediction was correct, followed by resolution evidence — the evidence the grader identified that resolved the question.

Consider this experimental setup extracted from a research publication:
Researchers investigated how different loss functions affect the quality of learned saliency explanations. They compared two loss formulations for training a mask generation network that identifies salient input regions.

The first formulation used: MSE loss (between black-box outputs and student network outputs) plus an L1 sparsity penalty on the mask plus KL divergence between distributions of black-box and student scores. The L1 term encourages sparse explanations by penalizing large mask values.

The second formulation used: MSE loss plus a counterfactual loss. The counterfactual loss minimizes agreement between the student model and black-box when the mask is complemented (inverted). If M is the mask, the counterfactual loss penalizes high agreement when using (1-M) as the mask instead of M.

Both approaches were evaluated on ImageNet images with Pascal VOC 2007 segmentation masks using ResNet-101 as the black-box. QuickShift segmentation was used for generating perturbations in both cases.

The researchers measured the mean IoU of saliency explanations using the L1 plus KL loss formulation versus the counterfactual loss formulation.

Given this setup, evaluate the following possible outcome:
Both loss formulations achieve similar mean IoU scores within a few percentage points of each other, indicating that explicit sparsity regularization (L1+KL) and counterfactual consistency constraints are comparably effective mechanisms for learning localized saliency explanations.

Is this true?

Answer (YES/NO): NO